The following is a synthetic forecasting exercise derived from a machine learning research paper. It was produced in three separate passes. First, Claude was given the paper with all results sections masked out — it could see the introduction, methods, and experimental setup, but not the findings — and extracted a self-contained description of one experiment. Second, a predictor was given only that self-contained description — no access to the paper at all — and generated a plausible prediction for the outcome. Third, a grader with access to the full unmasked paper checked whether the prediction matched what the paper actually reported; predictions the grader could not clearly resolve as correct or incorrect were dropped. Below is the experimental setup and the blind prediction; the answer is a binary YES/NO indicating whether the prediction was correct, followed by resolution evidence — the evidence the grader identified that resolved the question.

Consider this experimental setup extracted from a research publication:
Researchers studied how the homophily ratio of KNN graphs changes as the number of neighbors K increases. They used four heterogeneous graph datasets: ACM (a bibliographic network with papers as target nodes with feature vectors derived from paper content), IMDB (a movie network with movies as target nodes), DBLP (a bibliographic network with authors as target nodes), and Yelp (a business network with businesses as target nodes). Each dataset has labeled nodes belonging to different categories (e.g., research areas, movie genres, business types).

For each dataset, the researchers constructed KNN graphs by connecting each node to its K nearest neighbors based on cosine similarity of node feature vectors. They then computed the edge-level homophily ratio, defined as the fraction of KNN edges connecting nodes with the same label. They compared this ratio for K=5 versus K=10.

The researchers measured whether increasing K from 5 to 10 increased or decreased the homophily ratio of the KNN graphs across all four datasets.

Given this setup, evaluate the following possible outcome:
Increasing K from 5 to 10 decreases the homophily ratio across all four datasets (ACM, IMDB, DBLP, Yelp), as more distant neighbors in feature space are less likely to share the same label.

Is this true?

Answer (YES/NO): YES